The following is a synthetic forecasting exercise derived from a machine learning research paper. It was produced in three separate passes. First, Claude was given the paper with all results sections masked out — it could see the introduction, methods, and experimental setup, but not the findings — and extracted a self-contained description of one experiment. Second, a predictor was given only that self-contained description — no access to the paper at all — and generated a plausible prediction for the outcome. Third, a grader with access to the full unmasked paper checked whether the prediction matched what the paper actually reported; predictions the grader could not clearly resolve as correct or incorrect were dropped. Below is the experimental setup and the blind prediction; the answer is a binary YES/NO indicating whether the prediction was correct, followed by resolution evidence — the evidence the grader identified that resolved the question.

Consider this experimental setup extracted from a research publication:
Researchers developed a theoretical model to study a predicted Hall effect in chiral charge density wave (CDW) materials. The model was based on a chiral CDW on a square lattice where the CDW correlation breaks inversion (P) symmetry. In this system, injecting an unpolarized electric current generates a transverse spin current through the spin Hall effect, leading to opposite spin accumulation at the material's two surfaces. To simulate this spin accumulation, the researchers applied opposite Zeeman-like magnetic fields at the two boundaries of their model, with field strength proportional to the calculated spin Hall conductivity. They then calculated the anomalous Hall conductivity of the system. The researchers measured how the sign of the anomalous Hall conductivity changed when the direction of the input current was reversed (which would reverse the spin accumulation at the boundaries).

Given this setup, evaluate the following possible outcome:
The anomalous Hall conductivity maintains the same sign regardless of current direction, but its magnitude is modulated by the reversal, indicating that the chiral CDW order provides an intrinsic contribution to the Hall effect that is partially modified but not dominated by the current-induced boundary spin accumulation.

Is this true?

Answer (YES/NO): NO